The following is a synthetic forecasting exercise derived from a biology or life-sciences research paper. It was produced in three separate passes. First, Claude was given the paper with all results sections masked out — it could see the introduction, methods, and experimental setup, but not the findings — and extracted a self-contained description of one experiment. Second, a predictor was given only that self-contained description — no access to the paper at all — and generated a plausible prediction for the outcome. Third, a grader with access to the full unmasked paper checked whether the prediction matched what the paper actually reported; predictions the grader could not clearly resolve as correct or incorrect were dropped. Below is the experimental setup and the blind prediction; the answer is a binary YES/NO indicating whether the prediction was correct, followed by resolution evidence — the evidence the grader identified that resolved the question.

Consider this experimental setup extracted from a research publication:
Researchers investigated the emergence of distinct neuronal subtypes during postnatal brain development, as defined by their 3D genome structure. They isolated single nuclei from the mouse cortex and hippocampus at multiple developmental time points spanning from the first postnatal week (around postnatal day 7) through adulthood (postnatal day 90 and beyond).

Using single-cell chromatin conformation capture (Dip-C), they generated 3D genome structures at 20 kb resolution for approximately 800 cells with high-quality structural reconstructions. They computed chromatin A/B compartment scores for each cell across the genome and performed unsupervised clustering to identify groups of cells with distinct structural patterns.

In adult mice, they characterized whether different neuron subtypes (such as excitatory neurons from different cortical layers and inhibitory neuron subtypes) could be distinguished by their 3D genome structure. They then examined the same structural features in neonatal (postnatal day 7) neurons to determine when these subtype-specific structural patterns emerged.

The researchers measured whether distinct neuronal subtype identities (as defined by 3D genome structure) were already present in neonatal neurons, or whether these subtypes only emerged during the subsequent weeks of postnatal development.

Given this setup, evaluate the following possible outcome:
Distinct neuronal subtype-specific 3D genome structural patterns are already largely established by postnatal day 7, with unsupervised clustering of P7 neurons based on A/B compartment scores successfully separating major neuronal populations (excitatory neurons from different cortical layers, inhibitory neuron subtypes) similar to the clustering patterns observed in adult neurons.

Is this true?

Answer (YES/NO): NO